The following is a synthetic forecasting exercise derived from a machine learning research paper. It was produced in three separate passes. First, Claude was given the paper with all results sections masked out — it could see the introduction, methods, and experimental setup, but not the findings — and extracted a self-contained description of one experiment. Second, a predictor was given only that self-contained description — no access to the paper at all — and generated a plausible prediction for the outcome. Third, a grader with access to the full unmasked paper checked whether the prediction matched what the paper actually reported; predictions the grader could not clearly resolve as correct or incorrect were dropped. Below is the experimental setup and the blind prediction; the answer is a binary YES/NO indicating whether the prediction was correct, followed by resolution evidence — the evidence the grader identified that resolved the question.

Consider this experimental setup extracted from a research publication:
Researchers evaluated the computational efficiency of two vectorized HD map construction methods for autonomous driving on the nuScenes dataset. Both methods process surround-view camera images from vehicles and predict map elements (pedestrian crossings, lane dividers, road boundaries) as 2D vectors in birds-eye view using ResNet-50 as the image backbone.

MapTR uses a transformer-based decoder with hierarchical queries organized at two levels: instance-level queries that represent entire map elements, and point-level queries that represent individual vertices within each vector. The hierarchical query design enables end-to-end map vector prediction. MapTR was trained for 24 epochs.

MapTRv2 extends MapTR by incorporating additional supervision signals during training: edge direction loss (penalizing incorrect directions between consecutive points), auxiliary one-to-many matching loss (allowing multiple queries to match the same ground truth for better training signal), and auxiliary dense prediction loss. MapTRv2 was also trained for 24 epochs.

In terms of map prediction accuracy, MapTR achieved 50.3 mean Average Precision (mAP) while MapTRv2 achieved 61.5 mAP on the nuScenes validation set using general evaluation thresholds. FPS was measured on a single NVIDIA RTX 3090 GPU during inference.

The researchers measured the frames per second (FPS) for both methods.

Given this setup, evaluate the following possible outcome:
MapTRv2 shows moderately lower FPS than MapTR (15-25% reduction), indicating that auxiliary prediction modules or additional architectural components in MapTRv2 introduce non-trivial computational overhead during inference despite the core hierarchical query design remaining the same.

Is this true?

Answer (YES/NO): YES